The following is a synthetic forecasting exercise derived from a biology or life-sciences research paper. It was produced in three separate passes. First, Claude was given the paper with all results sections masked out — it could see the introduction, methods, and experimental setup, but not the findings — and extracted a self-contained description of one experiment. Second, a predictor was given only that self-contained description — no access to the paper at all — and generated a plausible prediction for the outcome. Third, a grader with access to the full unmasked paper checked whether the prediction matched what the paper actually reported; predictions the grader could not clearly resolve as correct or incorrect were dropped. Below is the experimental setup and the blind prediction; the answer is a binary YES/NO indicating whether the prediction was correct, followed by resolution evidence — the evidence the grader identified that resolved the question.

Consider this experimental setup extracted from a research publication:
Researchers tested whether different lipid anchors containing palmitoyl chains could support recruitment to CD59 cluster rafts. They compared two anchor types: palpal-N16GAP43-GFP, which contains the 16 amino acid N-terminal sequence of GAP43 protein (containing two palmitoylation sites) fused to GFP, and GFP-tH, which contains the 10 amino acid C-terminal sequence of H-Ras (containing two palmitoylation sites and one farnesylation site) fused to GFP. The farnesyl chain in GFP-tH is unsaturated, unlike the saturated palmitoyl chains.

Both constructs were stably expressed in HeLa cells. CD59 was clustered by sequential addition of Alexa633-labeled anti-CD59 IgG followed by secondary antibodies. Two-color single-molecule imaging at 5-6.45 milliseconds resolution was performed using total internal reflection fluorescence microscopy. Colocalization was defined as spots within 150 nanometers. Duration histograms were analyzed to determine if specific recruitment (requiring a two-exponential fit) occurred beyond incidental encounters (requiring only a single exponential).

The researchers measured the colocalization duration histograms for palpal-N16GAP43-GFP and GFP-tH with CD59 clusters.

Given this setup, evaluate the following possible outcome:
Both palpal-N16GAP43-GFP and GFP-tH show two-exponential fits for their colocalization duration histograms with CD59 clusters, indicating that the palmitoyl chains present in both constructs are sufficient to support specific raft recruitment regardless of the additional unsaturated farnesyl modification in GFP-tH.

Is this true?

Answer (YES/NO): YES